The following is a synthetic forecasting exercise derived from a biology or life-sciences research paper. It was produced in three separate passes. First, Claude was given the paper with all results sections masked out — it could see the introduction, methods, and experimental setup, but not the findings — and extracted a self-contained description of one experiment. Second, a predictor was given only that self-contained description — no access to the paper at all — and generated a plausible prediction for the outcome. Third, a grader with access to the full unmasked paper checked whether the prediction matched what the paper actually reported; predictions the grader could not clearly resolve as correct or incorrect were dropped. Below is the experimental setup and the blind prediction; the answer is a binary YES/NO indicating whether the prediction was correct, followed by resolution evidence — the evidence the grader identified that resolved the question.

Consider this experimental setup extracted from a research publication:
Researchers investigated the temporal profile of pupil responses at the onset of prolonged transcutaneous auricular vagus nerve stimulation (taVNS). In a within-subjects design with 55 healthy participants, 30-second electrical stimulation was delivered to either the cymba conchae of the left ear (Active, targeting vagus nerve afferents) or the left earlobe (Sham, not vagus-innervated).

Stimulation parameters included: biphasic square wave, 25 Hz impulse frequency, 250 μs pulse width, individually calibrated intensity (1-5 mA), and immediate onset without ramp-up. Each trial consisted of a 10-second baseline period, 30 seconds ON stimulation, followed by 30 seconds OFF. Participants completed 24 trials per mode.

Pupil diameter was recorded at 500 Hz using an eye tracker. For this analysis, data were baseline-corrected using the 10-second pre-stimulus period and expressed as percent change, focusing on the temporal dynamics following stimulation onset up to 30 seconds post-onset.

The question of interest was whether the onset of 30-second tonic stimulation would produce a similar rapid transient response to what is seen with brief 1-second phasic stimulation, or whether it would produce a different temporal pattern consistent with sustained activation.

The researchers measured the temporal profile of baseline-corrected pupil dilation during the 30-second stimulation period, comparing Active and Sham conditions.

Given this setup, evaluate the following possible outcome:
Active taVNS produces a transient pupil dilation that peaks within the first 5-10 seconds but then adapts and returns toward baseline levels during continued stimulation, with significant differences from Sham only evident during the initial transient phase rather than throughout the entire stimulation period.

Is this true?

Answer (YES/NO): YES